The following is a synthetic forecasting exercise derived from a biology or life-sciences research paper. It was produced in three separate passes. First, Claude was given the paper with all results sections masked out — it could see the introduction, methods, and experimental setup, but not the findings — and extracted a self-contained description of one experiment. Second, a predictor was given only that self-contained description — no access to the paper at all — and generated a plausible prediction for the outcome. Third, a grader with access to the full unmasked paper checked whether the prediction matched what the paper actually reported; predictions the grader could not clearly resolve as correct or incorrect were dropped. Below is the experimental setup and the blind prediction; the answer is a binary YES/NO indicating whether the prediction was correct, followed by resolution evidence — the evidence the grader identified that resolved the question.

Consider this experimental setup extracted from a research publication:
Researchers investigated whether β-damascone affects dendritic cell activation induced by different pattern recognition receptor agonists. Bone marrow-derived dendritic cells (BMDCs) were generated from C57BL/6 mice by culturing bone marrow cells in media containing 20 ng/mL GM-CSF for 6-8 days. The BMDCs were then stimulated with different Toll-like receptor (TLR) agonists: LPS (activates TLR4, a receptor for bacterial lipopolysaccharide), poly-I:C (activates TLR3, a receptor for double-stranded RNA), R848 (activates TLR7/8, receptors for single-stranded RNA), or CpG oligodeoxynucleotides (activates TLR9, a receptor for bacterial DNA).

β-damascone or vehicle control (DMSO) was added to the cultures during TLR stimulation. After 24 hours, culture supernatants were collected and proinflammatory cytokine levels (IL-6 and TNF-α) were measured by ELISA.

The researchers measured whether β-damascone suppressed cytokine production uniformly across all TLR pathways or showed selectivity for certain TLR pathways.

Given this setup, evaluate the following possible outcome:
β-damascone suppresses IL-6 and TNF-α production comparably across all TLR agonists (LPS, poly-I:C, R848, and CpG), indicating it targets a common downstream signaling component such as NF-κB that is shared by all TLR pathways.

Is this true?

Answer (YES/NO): YES